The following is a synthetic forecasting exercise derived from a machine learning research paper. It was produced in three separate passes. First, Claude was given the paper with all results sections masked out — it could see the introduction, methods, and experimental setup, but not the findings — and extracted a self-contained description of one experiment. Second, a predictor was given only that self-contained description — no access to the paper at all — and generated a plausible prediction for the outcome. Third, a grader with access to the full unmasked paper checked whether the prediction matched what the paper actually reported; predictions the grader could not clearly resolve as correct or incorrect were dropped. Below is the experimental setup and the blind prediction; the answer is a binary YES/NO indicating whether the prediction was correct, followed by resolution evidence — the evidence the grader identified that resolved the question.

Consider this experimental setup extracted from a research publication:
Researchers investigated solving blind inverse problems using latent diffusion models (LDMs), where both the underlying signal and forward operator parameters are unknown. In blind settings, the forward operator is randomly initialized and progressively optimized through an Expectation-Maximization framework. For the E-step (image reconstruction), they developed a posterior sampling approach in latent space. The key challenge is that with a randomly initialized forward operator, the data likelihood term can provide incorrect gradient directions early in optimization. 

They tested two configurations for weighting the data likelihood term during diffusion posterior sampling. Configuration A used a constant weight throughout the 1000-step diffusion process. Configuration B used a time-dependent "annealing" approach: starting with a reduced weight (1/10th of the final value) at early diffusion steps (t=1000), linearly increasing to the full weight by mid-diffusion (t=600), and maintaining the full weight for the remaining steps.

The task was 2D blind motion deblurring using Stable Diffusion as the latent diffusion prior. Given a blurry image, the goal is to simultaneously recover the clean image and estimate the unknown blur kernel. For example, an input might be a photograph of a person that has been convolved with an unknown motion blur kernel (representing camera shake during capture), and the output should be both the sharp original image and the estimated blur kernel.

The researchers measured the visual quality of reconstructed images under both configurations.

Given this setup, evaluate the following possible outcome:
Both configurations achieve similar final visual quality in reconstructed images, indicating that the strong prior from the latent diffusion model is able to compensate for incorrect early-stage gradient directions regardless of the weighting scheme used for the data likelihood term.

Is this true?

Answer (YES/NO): NO